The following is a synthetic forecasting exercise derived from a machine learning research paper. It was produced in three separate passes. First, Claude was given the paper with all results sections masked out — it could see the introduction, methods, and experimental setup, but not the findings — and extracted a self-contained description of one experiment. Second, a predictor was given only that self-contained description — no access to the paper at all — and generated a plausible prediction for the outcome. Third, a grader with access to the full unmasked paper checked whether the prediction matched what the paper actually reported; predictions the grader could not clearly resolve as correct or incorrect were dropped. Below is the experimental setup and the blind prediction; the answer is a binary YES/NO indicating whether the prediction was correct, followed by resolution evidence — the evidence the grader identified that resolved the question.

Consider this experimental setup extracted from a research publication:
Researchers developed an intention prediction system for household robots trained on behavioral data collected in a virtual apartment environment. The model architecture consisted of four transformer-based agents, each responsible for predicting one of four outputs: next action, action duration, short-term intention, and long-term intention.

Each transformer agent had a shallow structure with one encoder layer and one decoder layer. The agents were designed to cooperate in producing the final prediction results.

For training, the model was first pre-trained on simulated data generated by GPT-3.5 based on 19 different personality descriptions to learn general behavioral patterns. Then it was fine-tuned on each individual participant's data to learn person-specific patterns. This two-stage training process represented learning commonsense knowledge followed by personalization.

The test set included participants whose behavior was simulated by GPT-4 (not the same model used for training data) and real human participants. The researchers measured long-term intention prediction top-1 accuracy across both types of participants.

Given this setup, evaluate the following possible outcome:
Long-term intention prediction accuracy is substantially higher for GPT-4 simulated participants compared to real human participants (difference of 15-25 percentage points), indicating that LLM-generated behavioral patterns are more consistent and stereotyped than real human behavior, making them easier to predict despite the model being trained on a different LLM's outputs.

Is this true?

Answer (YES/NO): NO